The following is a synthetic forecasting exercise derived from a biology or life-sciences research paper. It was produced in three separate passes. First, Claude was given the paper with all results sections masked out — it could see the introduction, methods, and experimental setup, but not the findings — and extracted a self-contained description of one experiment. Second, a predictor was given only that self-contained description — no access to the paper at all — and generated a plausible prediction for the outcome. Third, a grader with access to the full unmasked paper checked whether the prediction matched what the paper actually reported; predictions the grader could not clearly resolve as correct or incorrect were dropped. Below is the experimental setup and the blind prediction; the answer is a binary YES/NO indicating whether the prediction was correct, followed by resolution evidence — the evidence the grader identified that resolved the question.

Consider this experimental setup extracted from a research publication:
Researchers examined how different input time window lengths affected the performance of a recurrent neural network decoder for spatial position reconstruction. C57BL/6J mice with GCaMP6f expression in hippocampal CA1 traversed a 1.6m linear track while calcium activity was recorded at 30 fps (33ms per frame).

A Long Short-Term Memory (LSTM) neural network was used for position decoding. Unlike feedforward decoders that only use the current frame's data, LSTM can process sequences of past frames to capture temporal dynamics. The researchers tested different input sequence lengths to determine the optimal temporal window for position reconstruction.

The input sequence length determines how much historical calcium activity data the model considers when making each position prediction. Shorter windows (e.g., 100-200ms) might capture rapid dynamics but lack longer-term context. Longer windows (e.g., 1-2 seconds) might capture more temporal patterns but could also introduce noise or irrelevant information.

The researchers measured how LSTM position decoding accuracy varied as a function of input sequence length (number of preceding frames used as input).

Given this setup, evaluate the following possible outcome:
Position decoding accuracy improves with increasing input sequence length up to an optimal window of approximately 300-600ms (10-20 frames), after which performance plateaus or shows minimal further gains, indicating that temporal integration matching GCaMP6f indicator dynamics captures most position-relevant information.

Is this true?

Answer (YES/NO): NO